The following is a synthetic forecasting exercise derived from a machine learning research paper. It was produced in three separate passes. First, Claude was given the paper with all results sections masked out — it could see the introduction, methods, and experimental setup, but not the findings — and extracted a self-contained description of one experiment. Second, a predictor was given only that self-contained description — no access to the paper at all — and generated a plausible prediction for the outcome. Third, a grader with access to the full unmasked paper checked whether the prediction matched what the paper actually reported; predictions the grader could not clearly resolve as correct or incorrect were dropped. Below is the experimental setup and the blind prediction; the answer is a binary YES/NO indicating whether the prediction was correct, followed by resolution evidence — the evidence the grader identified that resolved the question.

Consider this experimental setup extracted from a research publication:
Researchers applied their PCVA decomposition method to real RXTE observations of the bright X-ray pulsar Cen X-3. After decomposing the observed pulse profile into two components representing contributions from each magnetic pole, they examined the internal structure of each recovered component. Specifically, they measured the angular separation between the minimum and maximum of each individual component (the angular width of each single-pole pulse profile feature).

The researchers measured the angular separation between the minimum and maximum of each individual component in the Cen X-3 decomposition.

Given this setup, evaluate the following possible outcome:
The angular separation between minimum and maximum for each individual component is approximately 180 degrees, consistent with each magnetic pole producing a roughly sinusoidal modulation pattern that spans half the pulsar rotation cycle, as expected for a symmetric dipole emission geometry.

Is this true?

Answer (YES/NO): NO